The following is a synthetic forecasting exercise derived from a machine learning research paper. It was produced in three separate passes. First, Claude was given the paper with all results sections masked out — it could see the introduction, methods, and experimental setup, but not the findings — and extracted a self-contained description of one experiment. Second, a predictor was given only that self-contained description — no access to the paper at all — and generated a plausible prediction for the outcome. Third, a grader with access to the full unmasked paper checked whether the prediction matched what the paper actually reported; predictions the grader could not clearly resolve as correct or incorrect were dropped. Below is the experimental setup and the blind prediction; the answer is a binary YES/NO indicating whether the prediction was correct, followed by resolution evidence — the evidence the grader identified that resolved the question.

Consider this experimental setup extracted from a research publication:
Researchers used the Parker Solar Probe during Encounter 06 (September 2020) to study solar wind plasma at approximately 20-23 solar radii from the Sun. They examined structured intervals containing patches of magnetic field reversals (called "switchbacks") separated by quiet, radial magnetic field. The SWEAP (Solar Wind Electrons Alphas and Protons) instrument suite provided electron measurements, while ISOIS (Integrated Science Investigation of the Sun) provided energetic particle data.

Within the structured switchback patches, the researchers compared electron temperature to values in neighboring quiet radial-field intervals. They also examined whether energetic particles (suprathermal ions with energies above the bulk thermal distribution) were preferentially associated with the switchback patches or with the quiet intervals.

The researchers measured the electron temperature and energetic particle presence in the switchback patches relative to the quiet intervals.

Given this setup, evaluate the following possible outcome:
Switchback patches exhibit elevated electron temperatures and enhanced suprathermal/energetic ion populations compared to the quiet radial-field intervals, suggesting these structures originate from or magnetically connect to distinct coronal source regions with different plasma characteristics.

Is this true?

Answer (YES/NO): NO